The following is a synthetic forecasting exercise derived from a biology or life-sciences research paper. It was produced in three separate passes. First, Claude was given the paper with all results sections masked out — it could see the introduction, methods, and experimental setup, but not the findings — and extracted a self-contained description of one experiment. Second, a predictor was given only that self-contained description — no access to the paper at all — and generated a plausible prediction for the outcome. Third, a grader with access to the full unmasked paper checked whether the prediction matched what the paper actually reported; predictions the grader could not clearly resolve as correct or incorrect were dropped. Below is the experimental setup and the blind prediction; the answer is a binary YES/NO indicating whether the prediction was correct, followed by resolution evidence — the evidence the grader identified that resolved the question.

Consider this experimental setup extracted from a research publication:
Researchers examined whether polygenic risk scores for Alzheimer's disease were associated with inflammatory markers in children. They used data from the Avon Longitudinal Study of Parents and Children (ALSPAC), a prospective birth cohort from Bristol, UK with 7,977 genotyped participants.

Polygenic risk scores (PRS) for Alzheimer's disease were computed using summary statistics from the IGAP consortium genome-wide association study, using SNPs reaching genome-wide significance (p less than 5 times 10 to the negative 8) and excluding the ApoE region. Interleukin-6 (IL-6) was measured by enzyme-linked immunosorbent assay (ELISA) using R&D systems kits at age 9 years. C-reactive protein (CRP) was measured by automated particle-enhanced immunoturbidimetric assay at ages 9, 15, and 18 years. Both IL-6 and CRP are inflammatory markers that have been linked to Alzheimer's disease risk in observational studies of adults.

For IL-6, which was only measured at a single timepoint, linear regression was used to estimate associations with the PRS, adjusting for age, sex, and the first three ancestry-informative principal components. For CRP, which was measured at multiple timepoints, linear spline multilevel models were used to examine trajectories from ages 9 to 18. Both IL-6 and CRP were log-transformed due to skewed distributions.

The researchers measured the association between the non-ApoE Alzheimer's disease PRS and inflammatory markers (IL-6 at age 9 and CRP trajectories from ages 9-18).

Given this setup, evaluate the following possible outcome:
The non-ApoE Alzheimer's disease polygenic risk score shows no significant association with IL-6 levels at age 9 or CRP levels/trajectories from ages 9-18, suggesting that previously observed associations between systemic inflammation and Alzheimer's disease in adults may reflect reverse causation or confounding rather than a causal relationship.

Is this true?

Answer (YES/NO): NO